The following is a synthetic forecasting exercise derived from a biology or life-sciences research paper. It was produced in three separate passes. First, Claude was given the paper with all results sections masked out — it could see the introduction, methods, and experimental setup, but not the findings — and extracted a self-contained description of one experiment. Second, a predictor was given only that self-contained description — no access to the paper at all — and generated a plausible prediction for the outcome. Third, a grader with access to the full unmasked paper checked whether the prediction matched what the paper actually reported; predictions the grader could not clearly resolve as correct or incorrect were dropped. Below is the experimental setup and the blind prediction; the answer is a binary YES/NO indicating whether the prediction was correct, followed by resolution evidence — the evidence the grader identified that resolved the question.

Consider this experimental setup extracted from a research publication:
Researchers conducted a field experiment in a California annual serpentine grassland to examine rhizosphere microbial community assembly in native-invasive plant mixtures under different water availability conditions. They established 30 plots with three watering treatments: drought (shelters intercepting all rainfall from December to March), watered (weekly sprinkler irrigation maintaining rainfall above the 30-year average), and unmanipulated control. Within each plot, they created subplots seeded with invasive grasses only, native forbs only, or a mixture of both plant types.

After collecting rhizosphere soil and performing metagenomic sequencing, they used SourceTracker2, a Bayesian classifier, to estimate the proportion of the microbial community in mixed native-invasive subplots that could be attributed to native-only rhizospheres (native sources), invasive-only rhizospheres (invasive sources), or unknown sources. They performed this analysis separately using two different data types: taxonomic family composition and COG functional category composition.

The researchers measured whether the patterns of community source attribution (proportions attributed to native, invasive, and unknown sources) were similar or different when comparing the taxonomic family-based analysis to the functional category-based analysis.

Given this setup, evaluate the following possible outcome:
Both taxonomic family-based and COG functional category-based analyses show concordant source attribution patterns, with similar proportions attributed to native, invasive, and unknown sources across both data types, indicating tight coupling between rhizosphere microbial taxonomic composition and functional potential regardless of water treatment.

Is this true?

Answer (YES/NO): NO